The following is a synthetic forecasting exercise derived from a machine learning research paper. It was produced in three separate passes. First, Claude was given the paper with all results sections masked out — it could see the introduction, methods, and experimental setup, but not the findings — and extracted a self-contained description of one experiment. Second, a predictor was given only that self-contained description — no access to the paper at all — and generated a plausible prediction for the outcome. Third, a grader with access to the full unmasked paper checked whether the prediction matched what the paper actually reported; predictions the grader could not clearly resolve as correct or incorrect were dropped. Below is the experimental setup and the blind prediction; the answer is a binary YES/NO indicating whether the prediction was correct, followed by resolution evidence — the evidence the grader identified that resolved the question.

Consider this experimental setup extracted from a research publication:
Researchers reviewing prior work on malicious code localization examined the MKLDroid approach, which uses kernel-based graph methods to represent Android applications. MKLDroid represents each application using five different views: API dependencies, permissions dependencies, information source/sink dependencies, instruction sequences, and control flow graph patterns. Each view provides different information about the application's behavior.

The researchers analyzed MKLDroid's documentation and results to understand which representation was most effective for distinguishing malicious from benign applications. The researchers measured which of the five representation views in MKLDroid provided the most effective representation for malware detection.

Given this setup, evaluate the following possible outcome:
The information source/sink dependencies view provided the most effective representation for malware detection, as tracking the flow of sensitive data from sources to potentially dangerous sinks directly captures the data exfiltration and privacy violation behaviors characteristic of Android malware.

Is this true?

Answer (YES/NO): NO